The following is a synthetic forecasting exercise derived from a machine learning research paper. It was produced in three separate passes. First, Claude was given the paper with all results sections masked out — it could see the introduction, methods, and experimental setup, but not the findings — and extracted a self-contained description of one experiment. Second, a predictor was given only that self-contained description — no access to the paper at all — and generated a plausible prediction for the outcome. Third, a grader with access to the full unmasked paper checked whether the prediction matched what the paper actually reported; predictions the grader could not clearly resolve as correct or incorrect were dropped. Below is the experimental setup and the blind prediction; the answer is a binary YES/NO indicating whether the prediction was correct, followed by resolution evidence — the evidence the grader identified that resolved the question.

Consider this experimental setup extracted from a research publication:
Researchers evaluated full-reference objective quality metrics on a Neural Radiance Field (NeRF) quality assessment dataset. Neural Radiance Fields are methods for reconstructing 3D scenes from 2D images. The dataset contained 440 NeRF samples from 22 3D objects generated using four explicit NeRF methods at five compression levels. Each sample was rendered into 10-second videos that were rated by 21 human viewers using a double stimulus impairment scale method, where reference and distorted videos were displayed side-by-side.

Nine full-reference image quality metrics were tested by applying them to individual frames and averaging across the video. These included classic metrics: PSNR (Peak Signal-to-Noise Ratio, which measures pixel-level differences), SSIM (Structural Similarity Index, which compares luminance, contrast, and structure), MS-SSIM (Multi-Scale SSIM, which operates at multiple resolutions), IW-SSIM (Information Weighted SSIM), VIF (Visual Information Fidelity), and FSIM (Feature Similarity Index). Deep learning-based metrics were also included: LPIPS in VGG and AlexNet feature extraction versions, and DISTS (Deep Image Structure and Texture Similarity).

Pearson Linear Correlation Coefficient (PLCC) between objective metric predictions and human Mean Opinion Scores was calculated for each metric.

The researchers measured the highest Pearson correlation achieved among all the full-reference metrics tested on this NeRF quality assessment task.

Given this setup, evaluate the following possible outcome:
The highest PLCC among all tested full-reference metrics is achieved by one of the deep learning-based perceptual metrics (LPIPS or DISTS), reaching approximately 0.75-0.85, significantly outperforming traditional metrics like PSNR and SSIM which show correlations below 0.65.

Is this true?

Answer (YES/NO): NO